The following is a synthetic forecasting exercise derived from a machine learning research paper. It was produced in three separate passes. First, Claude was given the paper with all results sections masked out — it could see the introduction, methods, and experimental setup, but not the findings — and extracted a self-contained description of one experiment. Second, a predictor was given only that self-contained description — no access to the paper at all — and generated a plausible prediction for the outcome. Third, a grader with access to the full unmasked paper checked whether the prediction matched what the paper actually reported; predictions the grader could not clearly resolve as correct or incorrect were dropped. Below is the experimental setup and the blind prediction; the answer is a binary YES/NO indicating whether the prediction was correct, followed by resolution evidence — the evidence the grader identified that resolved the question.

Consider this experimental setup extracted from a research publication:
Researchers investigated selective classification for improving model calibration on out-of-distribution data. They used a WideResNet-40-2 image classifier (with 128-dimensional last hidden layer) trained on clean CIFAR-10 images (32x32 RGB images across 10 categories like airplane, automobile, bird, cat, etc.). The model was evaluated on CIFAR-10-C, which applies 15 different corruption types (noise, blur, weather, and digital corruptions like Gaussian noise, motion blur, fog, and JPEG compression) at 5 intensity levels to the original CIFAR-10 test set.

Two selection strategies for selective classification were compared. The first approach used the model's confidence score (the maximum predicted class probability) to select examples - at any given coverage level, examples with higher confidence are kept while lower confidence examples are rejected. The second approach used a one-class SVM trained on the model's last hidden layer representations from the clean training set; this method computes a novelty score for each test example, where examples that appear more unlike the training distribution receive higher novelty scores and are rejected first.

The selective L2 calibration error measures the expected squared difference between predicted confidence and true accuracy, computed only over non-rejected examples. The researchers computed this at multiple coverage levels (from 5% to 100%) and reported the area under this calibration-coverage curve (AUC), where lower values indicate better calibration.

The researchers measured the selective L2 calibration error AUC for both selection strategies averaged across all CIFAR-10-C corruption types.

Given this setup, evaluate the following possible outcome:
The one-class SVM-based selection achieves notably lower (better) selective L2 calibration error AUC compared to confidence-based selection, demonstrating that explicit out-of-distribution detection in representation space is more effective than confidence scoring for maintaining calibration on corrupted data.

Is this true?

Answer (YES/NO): NO